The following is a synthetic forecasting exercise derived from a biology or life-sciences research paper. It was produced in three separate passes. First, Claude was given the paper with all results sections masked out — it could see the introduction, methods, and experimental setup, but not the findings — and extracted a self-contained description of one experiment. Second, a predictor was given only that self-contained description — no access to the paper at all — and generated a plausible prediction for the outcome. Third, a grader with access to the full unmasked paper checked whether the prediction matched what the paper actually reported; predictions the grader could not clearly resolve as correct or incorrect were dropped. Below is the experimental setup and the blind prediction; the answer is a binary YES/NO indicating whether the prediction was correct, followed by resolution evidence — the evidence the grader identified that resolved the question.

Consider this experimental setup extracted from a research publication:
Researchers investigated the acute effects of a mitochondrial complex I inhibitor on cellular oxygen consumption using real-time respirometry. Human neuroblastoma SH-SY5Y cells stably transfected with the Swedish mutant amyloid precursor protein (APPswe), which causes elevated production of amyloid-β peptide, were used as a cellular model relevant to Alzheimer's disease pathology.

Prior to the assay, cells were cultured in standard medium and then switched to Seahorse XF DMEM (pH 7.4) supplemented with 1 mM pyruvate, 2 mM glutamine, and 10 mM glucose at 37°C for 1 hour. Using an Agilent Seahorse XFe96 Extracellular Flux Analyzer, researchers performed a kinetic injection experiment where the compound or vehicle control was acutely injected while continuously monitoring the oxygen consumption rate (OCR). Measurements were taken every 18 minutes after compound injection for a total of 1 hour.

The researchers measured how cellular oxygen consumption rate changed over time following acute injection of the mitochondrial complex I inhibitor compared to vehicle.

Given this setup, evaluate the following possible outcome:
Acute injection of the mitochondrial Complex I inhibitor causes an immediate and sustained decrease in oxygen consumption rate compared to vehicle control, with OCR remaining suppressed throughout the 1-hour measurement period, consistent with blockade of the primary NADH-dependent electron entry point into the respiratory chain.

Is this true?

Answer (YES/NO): NO